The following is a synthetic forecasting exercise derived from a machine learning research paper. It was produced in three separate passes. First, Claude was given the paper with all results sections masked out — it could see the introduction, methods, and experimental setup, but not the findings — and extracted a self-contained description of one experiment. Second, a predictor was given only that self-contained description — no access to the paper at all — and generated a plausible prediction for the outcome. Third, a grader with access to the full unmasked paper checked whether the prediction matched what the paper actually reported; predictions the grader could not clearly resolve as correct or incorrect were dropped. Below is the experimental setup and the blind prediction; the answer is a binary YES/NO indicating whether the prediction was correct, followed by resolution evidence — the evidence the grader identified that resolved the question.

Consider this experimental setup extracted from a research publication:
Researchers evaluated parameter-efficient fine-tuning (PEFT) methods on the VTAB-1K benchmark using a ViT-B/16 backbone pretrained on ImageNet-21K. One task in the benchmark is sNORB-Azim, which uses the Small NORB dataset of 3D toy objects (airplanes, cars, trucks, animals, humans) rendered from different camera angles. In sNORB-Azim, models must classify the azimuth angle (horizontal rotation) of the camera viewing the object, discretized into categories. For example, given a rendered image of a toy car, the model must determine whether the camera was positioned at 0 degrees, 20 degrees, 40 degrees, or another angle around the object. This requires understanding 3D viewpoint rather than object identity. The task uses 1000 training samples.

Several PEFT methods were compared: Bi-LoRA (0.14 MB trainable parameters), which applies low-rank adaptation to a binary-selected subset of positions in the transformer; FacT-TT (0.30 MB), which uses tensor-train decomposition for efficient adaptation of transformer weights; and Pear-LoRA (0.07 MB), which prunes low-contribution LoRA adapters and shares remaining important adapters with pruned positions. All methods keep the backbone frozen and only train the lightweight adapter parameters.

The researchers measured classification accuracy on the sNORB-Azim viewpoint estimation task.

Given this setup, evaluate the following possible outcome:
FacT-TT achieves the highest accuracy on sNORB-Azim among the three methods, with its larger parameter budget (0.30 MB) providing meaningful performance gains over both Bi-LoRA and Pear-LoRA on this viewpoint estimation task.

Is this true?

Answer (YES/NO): NO